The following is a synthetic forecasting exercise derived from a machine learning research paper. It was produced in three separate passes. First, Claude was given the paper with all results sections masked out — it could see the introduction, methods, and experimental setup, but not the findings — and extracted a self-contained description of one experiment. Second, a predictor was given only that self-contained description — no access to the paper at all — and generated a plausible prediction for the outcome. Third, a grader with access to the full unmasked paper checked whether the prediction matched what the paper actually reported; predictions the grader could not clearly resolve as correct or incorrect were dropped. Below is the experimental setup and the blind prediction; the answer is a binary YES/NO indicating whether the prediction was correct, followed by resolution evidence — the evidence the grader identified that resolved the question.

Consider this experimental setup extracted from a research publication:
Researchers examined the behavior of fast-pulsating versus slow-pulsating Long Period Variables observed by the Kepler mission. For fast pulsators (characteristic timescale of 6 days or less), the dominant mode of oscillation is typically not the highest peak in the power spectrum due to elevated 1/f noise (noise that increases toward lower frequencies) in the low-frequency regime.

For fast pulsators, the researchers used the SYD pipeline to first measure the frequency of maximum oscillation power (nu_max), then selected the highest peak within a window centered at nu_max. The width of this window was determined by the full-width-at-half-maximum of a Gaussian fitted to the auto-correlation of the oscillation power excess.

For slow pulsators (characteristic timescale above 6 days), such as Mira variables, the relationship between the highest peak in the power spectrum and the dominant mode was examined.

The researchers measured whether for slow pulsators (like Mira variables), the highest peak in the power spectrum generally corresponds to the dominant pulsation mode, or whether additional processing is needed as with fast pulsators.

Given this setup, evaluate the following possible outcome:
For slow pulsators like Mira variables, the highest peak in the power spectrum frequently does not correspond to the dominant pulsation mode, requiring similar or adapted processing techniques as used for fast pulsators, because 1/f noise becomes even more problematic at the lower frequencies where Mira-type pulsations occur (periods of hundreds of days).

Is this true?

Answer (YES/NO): NO